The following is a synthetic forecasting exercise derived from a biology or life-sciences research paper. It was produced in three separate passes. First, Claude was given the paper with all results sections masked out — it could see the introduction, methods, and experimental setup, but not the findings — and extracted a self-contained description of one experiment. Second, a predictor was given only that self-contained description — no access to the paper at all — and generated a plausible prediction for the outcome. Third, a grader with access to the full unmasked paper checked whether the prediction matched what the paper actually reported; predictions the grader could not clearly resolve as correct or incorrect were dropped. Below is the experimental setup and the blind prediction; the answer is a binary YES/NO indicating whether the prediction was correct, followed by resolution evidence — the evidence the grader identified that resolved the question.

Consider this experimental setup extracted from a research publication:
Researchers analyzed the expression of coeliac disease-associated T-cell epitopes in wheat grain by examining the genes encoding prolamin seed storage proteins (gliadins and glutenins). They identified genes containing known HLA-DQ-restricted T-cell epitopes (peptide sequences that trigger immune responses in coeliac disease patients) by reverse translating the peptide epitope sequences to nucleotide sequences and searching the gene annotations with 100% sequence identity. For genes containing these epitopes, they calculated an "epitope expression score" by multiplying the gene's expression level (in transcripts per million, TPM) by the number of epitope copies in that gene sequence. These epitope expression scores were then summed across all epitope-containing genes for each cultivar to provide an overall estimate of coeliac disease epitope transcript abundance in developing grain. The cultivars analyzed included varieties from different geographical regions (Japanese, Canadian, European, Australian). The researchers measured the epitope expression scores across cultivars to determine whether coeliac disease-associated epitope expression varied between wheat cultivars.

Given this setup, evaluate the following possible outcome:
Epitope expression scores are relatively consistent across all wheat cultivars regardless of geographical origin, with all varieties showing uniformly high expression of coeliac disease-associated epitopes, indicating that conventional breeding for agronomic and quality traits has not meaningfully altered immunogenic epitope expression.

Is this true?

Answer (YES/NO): NO